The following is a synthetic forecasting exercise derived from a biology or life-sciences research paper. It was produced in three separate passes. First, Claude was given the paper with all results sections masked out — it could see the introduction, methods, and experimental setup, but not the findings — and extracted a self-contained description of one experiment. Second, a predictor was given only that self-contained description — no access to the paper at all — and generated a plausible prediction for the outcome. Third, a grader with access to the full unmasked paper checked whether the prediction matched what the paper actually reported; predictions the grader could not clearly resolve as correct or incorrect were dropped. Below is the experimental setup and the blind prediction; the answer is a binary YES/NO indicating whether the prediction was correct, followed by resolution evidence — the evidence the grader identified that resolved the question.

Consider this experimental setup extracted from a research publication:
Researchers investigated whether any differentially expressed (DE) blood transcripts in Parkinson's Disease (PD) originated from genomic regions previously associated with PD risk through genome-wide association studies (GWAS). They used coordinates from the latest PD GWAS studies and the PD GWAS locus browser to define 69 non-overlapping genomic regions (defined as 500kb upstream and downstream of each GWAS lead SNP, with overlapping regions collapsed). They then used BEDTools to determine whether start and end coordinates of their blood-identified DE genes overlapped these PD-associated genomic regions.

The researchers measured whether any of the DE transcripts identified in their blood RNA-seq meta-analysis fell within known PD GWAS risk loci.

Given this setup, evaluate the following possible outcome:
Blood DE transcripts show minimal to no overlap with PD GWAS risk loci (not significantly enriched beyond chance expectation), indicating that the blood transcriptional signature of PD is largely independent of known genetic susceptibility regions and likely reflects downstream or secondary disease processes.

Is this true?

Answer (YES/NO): NO